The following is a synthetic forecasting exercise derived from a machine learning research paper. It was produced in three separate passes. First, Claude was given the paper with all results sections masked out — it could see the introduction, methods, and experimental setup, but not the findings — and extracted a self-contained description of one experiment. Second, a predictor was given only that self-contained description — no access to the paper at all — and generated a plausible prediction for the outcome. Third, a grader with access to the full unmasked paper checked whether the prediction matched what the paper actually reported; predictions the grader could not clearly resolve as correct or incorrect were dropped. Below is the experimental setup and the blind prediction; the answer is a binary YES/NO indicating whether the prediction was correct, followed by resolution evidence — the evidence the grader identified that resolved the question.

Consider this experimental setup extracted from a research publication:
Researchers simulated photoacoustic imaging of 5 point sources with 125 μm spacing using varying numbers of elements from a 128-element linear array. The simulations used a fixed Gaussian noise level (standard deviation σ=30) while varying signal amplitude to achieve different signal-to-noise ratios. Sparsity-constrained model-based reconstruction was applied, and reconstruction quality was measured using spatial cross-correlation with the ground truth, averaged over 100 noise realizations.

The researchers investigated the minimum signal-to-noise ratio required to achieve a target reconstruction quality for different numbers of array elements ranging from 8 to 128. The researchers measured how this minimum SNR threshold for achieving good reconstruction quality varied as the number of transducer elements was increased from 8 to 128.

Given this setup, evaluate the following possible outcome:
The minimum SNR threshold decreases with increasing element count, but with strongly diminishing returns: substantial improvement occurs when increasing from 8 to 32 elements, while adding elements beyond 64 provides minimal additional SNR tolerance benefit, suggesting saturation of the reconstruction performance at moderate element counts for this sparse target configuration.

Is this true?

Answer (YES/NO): NO